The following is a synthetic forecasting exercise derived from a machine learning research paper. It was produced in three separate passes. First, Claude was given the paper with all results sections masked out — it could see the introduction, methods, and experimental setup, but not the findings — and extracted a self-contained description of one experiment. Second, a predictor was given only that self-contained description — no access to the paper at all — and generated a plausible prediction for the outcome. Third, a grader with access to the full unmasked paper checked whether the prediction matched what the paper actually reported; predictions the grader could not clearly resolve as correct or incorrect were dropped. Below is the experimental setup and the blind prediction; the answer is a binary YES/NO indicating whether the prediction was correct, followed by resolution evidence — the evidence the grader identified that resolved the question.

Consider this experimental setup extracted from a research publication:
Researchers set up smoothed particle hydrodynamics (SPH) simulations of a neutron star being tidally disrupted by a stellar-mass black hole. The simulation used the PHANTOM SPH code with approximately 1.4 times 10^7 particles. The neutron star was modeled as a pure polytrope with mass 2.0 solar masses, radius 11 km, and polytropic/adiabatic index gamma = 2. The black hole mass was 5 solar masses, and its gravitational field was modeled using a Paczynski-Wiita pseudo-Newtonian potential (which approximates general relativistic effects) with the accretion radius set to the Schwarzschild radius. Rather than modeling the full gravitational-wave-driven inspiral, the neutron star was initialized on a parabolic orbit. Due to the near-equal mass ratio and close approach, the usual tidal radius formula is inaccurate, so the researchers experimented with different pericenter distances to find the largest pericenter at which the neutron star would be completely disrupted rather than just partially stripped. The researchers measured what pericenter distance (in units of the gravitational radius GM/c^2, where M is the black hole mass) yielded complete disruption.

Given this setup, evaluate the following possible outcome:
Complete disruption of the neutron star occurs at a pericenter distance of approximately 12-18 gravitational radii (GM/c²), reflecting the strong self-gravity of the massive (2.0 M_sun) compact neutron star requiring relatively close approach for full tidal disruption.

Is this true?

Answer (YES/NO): NO